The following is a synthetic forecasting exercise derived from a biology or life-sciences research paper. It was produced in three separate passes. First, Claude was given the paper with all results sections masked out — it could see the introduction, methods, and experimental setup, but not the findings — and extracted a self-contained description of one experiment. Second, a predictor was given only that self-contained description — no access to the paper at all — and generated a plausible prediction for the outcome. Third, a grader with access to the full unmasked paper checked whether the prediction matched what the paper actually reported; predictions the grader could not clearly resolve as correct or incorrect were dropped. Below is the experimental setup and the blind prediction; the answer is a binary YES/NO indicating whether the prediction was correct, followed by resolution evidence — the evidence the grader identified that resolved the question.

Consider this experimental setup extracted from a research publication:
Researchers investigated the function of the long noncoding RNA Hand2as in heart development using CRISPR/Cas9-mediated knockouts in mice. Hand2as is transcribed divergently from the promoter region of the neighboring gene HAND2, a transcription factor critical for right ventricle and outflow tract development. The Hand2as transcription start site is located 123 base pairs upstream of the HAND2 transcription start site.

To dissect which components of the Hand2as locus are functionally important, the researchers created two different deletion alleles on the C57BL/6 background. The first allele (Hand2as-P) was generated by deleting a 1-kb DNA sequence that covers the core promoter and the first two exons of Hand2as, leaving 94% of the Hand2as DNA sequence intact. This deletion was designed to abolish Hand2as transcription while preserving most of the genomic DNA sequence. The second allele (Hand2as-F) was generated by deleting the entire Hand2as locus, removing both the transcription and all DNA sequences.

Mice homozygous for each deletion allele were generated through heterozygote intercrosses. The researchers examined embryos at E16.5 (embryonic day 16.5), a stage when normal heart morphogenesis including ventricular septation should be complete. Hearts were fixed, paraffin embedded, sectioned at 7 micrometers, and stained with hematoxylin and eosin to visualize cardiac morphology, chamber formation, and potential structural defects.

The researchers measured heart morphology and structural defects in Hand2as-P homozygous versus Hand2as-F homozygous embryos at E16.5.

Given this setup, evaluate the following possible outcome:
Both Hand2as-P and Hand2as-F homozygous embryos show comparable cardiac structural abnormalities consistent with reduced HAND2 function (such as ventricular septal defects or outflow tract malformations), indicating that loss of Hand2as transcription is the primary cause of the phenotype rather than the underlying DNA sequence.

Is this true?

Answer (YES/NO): NO